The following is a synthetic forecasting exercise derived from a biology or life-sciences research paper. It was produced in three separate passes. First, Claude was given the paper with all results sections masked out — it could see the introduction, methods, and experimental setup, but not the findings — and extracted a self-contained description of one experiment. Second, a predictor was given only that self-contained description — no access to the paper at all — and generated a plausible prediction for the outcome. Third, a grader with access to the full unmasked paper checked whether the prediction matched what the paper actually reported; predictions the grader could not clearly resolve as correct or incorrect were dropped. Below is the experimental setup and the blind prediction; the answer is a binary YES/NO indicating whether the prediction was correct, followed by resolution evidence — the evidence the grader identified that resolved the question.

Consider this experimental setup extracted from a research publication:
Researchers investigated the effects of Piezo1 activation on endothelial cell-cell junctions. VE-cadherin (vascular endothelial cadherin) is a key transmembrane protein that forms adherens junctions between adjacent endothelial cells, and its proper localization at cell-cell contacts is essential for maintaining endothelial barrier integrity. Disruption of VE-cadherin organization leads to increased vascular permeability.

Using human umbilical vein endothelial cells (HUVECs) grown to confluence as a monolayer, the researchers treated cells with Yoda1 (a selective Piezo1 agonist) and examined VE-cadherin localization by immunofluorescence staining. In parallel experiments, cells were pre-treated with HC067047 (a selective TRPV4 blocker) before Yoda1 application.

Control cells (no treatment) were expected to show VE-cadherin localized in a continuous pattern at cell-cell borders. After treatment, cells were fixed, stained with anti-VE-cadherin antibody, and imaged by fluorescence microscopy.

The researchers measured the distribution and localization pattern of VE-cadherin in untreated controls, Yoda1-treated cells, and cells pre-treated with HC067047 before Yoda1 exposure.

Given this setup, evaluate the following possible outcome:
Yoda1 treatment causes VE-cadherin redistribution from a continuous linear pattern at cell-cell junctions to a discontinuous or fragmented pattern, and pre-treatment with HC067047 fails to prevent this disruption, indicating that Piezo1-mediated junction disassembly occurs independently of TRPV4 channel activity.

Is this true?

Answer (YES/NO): NO